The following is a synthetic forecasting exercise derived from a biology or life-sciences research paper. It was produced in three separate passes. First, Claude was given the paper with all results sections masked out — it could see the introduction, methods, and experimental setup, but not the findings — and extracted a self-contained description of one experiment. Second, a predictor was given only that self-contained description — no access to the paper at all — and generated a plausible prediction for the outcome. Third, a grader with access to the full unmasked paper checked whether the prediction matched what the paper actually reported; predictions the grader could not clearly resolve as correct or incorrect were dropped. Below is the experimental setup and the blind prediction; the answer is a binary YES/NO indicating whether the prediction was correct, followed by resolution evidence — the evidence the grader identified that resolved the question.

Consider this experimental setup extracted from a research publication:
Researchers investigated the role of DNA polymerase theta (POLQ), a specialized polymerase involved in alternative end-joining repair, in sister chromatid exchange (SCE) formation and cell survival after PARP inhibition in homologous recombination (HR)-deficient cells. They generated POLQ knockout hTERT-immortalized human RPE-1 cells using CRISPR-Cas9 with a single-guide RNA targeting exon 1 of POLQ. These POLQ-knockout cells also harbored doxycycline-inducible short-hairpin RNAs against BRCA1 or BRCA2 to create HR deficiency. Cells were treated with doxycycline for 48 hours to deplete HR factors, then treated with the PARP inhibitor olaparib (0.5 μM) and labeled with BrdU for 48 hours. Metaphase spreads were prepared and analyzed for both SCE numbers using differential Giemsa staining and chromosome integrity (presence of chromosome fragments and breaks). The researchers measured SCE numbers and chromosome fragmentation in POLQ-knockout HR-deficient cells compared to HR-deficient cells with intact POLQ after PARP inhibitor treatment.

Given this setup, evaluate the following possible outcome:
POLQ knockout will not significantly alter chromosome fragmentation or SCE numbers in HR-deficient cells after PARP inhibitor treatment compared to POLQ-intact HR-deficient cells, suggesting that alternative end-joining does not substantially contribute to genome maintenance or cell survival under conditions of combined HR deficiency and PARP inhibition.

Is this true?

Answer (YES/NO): NO